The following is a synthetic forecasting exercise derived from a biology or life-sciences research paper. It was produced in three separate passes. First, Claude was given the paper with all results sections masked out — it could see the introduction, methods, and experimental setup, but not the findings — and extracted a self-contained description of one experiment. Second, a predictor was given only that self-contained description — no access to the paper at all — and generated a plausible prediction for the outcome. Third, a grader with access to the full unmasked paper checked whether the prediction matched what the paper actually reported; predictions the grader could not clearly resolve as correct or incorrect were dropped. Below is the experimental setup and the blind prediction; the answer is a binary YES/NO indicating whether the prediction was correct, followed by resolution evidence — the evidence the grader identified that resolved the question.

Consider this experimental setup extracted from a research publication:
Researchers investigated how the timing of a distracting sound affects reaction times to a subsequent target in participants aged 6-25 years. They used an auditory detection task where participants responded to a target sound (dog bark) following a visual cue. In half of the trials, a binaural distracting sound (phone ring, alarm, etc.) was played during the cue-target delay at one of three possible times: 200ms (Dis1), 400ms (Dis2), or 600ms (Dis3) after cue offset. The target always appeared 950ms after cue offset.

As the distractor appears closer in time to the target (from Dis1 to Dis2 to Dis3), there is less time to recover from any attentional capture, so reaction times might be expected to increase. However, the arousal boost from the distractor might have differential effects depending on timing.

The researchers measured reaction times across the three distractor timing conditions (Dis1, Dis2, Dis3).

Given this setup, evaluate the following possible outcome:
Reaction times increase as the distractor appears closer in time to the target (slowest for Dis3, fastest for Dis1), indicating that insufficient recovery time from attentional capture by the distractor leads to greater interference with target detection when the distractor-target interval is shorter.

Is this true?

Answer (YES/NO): YES